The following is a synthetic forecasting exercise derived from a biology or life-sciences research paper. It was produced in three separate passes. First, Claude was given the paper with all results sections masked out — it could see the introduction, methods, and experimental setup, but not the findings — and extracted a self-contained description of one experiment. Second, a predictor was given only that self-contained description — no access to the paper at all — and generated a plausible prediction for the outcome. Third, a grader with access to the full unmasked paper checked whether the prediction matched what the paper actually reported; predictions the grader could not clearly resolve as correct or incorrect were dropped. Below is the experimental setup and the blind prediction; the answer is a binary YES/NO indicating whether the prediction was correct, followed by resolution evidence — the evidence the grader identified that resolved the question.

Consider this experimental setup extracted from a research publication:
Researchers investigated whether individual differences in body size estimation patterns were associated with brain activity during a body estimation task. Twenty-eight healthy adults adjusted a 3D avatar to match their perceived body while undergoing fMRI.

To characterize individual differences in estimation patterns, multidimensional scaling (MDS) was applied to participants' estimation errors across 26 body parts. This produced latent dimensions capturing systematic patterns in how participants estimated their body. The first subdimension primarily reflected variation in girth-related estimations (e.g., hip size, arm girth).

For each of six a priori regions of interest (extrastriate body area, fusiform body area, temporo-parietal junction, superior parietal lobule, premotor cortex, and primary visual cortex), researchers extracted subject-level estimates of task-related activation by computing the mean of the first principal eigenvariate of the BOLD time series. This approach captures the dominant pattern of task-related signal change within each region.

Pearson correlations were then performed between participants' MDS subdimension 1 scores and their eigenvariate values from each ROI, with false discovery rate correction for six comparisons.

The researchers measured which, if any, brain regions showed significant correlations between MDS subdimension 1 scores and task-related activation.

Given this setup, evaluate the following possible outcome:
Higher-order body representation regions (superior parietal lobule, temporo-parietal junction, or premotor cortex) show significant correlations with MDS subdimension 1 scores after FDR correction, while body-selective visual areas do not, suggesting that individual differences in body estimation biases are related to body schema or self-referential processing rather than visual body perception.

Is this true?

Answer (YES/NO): YES